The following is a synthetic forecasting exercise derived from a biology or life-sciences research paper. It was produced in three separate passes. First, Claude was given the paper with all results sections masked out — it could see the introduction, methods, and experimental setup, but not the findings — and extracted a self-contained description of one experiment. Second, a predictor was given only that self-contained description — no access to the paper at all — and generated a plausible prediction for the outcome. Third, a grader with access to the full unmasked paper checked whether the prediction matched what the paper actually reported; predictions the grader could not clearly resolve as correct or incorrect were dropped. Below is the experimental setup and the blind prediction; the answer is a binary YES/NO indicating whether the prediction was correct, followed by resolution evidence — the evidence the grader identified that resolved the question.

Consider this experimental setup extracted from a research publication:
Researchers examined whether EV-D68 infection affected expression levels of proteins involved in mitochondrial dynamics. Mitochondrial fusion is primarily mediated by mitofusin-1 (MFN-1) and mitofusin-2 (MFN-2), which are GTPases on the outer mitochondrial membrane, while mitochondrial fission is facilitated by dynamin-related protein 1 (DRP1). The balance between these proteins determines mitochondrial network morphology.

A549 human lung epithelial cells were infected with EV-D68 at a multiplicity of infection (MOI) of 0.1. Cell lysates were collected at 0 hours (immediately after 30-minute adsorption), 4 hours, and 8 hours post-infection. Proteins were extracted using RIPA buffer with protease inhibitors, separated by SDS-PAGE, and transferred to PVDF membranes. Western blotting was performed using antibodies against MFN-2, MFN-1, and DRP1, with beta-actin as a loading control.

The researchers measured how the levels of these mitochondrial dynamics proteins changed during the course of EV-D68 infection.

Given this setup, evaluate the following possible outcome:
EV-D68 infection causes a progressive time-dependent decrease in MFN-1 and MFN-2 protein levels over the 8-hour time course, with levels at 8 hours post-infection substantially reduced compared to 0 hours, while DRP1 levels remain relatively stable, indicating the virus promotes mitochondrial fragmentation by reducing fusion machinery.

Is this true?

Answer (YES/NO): NO